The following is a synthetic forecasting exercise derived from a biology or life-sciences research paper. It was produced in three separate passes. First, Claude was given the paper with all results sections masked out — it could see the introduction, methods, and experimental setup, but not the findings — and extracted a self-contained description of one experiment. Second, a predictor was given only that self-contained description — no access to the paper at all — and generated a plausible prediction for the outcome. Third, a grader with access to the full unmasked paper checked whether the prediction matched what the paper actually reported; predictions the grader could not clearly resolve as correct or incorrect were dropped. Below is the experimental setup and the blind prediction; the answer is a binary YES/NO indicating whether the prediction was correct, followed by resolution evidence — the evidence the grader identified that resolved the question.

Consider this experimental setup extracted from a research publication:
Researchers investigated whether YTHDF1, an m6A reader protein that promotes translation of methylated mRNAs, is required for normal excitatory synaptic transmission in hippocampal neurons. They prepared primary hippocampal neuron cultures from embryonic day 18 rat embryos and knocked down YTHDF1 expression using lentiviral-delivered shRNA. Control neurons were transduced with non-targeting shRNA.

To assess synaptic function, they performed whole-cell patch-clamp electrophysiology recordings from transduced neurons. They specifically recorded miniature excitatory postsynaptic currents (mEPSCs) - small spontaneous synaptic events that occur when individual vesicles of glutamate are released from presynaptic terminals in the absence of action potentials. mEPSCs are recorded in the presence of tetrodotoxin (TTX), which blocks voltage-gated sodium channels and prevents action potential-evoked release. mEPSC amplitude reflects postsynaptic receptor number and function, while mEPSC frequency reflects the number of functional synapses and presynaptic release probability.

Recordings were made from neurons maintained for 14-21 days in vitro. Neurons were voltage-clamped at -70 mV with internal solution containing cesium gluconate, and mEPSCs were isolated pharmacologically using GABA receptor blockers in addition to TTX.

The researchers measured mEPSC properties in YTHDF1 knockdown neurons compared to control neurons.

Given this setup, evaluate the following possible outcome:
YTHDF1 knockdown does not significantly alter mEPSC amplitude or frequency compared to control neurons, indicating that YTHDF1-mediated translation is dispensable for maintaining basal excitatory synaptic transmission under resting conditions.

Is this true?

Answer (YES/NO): NO